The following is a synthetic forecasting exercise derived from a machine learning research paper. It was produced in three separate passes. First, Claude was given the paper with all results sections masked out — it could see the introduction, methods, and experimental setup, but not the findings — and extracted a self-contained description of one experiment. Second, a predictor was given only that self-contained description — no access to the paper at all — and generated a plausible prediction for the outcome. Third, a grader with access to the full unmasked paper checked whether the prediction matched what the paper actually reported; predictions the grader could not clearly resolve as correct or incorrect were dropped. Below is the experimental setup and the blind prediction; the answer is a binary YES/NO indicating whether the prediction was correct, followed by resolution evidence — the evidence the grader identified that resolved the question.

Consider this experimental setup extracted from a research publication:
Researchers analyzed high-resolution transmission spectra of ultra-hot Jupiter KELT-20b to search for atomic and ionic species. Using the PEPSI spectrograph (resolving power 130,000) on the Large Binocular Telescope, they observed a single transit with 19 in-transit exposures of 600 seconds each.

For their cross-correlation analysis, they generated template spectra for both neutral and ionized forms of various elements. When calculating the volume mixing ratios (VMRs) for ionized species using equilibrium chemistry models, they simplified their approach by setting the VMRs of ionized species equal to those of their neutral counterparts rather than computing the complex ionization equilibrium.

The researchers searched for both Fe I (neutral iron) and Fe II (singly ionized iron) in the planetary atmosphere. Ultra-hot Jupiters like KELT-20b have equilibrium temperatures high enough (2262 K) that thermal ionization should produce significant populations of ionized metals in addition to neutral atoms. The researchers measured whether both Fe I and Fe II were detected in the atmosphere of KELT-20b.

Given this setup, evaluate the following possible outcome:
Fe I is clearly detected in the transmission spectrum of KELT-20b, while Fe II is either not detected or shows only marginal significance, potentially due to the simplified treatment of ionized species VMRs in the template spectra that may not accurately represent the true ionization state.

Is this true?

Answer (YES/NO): NO